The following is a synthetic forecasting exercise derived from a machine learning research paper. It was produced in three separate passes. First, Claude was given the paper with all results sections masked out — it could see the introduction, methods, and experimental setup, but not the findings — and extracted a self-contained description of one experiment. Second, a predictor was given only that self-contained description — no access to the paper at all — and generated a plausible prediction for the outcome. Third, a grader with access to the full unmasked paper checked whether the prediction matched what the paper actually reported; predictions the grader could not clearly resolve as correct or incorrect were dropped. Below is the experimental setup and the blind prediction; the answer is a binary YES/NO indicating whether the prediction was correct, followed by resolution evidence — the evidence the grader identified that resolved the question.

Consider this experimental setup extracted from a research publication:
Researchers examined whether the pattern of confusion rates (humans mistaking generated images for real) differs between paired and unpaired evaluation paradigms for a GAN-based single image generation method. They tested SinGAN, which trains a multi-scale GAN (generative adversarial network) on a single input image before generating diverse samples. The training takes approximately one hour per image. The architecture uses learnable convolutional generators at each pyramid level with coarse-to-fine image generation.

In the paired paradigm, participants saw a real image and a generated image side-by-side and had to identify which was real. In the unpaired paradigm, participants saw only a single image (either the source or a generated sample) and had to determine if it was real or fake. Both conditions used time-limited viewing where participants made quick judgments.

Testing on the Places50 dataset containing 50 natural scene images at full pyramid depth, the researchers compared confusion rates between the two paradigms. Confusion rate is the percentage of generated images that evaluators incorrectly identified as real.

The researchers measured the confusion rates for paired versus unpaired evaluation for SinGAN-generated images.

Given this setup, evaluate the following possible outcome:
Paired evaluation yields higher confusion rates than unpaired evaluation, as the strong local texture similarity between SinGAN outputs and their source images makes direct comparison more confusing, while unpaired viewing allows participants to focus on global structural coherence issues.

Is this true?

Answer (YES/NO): NO